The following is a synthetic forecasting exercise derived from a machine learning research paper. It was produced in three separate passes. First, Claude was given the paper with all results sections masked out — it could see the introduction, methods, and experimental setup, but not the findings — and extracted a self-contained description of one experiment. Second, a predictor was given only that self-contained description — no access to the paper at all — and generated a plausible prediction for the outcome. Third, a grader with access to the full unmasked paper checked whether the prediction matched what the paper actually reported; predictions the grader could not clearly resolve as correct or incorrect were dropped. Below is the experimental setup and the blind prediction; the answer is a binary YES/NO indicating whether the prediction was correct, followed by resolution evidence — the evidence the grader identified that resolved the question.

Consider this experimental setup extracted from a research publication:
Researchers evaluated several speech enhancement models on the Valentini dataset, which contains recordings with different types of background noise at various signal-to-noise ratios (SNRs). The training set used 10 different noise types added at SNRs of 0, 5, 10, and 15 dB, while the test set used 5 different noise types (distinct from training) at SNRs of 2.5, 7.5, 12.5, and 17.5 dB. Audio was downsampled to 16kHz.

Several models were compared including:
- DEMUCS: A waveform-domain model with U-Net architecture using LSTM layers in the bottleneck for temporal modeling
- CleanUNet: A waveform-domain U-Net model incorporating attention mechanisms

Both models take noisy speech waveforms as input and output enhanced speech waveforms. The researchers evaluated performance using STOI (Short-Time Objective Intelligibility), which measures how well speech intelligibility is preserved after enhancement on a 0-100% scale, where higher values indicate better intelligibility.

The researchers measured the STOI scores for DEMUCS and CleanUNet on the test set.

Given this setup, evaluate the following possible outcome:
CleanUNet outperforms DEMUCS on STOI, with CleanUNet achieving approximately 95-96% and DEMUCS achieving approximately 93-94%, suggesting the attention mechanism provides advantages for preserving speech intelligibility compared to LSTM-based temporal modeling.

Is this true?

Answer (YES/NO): NO